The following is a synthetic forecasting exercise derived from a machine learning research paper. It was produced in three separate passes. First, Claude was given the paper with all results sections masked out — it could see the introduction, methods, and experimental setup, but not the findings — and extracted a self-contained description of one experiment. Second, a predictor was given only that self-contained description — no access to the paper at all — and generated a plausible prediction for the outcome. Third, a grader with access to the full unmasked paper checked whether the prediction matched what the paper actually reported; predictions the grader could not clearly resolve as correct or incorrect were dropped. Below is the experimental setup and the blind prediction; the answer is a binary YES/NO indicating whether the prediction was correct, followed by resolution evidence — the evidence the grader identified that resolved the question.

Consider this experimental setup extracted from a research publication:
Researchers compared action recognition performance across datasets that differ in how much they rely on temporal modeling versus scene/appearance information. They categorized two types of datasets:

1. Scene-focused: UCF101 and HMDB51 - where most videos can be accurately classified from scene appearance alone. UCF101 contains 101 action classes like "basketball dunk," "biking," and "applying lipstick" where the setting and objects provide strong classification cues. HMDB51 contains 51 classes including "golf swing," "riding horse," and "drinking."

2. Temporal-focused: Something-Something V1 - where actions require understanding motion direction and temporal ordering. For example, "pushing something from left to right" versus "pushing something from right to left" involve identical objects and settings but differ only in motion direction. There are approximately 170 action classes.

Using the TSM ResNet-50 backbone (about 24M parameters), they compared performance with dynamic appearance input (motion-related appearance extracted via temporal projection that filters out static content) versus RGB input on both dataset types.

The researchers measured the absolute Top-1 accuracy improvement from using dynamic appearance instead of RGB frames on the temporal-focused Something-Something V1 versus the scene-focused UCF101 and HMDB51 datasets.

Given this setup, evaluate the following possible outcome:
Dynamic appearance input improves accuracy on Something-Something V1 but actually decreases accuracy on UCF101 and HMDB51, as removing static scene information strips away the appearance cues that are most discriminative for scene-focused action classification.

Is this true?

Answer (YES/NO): NO